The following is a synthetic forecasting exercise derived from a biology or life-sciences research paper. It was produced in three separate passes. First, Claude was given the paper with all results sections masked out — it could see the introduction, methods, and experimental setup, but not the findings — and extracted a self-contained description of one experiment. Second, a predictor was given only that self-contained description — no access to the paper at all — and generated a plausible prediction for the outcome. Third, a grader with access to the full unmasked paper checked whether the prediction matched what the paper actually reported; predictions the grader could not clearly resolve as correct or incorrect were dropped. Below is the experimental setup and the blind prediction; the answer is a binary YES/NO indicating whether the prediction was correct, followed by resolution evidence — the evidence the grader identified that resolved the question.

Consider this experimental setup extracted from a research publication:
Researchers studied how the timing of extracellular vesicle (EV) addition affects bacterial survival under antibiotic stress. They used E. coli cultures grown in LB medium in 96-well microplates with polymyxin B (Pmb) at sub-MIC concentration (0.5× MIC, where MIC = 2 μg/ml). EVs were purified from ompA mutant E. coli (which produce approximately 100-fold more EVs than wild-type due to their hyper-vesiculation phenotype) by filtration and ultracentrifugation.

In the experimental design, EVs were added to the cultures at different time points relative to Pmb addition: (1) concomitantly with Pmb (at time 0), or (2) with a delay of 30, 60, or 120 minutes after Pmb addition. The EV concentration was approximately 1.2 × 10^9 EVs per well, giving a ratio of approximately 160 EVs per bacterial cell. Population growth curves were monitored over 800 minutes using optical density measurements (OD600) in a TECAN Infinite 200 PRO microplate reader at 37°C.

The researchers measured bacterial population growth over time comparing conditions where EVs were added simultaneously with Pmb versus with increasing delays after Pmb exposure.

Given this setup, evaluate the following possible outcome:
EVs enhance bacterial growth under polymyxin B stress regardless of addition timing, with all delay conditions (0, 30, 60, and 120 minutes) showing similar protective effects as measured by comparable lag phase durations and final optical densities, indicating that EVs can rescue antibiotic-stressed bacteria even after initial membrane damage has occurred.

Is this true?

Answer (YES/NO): NO